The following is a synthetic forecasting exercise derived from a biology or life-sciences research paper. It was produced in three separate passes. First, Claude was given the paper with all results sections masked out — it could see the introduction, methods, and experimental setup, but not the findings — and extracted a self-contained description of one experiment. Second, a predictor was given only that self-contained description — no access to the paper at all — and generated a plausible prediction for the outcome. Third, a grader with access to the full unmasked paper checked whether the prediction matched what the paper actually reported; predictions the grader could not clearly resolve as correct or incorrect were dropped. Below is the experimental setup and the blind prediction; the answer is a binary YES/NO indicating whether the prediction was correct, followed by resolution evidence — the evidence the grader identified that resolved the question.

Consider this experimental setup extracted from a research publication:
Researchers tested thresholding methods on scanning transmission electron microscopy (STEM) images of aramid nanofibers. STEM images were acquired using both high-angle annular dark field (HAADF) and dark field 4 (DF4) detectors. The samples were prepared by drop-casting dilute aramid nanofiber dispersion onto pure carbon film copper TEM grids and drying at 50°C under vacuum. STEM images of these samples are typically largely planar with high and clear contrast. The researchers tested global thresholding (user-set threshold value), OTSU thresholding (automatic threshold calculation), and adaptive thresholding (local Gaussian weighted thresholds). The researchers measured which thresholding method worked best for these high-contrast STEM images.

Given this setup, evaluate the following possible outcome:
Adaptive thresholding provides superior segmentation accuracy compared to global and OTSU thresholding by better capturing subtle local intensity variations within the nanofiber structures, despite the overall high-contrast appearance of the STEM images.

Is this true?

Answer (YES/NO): NO